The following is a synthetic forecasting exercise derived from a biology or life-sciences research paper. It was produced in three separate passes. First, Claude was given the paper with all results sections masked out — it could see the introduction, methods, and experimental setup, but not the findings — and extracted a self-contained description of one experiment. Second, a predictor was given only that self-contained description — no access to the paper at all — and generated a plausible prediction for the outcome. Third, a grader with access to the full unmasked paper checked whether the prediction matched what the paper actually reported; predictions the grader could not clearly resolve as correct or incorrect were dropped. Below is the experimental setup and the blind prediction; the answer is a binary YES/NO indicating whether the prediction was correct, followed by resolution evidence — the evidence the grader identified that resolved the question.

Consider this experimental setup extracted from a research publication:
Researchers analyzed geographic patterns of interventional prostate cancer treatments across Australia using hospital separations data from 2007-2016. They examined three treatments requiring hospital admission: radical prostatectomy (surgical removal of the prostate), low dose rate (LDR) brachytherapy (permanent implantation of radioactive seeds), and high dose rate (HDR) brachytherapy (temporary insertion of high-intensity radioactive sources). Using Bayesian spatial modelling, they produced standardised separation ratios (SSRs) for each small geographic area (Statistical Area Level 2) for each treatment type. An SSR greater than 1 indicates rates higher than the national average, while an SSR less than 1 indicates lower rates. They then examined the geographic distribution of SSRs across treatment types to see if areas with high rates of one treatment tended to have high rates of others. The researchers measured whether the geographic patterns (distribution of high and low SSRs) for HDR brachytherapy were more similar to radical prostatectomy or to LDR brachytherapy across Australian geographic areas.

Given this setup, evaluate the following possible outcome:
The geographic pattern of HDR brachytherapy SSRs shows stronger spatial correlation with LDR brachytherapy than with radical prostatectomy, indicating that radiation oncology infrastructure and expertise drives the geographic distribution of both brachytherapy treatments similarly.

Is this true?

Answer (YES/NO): NO